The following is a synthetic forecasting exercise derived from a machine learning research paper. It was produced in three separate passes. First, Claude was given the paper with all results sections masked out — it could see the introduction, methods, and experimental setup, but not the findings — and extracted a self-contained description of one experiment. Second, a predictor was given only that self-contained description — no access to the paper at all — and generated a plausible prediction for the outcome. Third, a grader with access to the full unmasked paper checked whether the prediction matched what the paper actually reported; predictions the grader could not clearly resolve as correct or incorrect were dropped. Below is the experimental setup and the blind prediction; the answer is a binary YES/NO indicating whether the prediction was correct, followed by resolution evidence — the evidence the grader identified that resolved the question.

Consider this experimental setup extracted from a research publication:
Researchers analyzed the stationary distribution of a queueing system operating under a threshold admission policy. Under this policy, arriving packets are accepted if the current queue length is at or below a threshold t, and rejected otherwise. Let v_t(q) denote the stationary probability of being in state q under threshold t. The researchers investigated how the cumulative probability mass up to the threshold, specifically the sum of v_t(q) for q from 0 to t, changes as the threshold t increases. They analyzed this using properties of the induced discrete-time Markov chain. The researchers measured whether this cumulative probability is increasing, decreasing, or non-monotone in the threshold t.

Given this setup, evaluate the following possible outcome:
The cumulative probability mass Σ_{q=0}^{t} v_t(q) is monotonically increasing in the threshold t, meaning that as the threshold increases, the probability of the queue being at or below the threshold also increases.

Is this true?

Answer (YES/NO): YES